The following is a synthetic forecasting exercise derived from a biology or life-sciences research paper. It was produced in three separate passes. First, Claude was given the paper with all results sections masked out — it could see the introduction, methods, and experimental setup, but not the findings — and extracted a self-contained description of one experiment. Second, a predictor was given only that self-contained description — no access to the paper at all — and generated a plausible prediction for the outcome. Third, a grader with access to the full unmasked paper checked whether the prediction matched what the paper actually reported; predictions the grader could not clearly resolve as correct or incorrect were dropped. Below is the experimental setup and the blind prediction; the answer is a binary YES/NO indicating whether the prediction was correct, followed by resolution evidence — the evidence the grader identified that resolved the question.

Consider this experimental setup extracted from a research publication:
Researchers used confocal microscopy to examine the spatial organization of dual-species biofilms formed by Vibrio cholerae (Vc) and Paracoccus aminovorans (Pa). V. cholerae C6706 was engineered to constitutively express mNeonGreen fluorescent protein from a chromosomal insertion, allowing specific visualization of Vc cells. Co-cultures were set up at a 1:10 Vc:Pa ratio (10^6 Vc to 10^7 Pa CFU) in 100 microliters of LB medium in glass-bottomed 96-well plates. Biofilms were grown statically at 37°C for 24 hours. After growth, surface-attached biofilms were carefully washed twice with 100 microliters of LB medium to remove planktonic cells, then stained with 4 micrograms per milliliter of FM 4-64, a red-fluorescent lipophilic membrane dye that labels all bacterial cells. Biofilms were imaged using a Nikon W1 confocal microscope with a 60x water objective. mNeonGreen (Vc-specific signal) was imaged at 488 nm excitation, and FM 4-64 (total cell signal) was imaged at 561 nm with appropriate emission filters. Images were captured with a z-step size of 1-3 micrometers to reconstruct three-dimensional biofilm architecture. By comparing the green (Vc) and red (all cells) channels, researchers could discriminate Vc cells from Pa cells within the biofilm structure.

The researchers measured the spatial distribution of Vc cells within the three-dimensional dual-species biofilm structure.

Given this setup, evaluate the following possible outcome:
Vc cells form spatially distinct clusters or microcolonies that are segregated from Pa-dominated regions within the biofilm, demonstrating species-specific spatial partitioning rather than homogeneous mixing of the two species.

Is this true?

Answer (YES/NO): NO